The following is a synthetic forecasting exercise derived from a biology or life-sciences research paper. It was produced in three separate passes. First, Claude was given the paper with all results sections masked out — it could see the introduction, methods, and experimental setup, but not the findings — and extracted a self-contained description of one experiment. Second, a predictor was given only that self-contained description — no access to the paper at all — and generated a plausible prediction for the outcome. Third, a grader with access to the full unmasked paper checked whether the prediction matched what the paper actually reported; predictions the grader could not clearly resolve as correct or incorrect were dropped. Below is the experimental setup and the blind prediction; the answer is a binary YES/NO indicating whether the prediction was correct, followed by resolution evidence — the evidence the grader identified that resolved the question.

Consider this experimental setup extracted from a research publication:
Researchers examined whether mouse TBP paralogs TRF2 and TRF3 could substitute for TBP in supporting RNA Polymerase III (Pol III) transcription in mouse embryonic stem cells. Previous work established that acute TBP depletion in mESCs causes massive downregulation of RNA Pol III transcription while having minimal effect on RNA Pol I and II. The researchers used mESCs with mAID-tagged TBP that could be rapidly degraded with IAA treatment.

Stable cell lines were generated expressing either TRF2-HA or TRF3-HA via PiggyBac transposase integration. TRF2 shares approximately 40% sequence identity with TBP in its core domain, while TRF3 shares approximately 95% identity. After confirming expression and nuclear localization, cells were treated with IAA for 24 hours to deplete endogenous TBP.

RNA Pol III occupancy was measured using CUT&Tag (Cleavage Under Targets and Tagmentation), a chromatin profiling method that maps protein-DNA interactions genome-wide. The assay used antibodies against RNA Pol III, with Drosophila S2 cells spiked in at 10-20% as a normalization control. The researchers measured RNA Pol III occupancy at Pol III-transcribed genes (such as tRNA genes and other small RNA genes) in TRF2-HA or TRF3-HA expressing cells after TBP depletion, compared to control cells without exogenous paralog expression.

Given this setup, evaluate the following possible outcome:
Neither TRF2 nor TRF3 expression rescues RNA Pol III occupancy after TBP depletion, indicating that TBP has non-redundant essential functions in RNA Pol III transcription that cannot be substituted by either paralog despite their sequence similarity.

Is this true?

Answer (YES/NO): NO